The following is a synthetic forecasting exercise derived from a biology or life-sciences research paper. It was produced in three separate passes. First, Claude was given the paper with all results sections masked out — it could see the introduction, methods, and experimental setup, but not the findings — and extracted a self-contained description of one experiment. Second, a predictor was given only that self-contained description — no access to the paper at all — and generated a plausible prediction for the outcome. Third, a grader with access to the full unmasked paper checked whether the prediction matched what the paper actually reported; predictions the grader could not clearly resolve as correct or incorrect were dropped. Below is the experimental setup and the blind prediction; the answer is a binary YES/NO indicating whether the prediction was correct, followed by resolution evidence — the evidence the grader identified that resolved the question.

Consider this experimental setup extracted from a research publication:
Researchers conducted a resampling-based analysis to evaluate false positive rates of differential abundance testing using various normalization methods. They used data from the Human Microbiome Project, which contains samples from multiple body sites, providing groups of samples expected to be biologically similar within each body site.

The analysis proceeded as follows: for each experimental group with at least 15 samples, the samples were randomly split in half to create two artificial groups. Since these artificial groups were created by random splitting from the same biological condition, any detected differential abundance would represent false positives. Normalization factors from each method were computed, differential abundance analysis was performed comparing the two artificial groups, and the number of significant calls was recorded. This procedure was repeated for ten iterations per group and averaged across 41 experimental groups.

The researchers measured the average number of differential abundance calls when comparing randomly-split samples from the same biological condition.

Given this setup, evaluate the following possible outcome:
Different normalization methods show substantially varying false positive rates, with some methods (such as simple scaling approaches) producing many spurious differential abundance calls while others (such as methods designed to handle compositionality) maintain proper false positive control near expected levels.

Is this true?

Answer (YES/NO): NO